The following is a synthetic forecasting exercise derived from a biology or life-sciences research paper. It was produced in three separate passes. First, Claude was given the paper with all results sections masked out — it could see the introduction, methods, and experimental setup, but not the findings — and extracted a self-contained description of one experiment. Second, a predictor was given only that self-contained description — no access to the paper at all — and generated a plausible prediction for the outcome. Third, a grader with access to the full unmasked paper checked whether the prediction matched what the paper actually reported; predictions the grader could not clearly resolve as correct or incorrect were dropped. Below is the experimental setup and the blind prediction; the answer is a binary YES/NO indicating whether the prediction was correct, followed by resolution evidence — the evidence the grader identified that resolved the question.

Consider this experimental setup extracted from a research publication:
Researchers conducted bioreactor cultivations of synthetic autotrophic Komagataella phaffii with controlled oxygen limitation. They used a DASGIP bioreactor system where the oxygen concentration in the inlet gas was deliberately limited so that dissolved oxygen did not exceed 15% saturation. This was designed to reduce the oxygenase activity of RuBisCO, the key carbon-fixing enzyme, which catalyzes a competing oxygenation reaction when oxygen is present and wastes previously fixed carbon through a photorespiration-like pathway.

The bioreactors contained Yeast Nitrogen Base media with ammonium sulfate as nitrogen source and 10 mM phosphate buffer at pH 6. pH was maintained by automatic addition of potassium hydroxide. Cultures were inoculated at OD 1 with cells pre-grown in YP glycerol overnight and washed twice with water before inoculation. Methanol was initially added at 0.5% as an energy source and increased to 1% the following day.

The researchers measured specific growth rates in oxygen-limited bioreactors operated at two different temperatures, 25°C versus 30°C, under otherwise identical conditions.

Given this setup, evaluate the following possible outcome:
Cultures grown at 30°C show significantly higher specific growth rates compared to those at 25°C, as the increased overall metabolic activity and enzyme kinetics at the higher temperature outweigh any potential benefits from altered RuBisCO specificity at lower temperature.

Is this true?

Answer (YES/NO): NO